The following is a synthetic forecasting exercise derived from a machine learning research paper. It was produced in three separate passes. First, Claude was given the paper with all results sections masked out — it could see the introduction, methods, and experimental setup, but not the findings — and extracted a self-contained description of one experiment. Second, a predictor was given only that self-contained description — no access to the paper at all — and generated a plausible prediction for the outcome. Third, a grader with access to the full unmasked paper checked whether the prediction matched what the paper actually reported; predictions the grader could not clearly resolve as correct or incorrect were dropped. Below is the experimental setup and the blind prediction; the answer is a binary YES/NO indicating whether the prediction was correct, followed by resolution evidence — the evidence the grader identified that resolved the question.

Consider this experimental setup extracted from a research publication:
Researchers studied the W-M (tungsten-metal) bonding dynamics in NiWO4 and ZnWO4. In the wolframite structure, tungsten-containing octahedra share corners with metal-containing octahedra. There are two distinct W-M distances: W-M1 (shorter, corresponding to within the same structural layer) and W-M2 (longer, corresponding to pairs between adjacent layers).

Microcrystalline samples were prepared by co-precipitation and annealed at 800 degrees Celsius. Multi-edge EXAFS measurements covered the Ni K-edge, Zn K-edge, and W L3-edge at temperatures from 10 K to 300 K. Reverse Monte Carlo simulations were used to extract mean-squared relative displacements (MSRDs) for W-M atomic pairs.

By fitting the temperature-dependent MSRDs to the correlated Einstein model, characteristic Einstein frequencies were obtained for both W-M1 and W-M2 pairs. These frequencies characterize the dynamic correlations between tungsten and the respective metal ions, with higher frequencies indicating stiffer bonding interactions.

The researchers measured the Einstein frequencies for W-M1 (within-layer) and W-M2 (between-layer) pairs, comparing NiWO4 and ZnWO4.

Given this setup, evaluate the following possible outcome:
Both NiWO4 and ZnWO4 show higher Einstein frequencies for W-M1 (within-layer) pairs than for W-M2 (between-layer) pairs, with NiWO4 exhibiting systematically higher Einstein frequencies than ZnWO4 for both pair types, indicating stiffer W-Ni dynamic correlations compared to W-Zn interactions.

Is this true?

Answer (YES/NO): YES